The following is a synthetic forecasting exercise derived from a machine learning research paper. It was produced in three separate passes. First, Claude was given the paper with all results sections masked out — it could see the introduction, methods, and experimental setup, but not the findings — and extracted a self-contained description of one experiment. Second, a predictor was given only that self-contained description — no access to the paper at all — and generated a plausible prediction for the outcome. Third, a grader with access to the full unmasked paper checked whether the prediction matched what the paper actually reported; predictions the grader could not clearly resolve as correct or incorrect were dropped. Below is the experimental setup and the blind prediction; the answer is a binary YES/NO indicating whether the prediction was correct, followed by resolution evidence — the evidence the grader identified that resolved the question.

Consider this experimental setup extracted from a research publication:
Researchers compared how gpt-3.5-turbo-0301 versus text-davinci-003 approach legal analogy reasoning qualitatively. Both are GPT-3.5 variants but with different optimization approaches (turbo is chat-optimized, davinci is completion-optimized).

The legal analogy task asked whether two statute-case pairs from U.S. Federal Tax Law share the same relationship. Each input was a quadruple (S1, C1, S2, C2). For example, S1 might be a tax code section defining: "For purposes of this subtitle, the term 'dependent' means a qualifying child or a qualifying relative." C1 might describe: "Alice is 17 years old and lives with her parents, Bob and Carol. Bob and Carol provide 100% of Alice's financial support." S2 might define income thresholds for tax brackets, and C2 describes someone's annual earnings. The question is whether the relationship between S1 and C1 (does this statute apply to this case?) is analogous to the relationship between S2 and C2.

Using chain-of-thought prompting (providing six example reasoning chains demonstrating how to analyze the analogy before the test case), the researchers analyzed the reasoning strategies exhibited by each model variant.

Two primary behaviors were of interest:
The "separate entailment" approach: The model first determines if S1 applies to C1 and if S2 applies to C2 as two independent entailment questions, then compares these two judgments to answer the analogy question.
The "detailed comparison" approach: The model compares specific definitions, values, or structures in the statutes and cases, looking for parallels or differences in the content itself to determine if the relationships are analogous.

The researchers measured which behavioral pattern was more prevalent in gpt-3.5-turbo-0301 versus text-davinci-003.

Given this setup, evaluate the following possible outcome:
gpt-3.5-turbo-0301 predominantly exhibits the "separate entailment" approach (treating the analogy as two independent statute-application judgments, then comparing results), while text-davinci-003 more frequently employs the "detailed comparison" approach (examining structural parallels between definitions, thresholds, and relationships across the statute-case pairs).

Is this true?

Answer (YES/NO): NO